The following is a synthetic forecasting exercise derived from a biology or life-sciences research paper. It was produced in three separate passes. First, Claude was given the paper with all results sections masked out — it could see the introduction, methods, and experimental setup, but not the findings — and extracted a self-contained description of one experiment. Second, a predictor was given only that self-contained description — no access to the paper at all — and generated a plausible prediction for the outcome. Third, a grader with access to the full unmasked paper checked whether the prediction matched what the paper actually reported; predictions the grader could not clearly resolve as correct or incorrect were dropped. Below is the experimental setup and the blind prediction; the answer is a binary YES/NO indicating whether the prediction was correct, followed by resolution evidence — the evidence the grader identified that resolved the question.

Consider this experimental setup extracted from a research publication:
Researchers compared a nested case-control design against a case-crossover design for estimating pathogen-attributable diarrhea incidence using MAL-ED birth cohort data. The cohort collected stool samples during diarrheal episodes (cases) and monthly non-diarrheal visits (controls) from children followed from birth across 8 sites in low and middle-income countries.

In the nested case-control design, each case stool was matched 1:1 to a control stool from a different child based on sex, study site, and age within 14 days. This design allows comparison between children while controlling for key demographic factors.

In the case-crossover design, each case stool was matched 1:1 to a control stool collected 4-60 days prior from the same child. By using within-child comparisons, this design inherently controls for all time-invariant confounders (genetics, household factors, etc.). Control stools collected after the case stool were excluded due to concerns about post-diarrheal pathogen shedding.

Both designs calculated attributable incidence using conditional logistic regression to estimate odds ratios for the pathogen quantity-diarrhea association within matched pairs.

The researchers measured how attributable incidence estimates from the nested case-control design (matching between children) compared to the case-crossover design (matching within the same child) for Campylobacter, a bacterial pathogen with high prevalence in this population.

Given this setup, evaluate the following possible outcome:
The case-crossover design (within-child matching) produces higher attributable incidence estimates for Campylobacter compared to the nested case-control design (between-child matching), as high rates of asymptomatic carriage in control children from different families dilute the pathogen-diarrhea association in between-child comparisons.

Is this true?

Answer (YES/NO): YES